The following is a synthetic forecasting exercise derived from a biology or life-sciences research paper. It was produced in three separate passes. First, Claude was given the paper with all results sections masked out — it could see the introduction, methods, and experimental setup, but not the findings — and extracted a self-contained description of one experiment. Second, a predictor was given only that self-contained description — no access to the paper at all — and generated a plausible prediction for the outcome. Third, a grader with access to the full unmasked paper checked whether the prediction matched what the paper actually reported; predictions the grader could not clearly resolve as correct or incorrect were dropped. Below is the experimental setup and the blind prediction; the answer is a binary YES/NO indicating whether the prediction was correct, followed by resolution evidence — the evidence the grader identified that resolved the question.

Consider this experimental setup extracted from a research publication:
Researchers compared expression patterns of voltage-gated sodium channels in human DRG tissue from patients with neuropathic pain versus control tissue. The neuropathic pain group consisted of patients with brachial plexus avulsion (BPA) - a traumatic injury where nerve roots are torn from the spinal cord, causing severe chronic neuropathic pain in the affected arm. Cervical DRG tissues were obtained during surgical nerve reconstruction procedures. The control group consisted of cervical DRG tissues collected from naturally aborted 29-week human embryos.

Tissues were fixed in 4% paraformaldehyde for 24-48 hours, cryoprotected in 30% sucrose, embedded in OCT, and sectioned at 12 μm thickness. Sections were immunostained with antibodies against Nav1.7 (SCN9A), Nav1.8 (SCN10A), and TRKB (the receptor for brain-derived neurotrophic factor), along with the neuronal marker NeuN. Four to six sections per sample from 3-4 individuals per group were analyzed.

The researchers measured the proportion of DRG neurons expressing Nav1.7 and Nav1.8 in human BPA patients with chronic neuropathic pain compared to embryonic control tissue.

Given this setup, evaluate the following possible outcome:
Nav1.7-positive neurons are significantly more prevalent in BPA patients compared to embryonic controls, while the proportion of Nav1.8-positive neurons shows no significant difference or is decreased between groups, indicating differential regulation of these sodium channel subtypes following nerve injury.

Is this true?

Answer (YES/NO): NO